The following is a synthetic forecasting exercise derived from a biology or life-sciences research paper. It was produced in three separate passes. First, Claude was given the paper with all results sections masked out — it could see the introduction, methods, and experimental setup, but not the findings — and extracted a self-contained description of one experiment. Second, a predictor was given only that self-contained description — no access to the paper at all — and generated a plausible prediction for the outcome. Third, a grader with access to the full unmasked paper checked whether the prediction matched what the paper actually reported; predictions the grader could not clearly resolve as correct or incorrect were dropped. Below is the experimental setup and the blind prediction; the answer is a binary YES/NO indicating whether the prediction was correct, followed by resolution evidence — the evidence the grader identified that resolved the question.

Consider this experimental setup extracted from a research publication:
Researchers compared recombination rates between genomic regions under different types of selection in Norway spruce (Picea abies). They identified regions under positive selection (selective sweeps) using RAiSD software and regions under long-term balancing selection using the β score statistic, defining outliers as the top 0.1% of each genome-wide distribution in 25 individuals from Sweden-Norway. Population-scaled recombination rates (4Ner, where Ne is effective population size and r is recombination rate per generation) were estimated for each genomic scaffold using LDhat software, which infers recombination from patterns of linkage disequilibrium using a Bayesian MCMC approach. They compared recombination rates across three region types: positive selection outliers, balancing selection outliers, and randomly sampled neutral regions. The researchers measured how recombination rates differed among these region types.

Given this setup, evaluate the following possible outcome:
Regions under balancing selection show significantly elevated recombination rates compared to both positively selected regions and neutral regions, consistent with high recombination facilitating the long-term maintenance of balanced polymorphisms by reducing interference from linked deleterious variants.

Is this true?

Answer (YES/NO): NO